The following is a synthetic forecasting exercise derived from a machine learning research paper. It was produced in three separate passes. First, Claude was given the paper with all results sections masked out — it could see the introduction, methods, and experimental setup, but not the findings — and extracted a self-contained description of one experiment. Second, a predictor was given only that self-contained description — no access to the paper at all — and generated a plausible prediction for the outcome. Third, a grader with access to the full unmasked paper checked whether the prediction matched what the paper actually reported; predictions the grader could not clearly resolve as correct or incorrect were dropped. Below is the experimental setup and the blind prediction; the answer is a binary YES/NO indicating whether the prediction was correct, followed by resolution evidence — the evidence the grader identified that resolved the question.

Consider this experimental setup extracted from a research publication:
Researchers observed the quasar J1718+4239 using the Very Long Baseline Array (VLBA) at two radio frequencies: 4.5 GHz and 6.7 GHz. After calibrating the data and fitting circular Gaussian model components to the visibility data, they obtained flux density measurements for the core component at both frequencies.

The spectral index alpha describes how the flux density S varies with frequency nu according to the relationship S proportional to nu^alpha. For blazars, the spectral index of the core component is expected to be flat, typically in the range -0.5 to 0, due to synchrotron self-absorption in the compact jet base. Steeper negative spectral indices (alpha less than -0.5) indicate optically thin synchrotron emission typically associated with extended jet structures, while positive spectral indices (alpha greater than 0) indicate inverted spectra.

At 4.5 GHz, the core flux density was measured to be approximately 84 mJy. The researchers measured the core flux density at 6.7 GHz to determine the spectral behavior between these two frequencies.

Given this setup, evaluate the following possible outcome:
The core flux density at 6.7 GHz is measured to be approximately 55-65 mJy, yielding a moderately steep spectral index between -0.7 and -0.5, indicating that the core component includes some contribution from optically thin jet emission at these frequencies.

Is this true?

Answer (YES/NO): NO